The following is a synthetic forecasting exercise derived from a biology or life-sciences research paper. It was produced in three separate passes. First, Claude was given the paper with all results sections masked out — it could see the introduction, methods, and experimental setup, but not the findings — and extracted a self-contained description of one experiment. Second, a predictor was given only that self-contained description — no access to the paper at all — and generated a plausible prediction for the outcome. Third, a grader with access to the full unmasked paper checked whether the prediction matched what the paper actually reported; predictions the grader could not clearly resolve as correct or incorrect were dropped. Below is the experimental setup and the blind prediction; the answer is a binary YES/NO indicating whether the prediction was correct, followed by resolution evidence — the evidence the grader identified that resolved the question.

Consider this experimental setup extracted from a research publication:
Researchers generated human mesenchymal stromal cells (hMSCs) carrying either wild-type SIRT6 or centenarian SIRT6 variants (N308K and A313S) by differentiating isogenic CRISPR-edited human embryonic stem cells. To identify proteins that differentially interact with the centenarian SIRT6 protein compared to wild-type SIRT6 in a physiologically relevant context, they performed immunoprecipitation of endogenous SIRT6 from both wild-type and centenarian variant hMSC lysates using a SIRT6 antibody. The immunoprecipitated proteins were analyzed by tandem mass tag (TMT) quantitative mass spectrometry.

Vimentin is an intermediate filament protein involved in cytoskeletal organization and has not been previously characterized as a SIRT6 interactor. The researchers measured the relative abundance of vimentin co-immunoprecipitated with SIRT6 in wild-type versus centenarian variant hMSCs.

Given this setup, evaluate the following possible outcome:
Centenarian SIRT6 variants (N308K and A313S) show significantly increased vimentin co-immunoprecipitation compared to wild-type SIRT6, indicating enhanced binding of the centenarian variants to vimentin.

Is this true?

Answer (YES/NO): NO